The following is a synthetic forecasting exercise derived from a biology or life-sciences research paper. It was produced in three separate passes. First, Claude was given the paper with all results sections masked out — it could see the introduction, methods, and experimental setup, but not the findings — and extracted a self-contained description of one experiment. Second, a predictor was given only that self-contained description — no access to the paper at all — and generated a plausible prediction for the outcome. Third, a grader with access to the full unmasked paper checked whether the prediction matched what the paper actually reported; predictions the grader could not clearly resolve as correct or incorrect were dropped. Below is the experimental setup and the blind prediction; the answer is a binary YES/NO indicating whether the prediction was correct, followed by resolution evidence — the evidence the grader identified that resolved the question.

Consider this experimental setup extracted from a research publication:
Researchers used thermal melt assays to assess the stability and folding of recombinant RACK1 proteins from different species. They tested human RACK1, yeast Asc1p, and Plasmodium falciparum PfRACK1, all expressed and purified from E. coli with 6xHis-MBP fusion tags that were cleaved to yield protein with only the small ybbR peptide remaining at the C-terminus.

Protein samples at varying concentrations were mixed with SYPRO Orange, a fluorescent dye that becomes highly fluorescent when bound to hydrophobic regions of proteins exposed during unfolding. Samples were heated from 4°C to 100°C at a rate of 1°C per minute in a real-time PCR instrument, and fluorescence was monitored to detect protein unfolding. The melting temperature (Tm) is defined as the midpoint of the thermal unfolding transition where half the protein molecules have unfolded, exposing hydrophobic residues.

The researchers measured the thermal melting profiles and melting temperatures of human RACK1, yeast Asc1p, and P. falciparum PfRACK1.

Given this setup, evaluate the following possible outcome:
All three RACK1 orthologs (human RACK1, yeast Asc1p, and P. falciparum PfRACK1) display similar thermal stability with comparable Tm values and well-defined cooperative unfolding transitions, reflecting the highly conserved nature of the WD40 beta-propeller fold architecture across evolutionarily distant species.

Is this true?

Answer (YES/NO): NO